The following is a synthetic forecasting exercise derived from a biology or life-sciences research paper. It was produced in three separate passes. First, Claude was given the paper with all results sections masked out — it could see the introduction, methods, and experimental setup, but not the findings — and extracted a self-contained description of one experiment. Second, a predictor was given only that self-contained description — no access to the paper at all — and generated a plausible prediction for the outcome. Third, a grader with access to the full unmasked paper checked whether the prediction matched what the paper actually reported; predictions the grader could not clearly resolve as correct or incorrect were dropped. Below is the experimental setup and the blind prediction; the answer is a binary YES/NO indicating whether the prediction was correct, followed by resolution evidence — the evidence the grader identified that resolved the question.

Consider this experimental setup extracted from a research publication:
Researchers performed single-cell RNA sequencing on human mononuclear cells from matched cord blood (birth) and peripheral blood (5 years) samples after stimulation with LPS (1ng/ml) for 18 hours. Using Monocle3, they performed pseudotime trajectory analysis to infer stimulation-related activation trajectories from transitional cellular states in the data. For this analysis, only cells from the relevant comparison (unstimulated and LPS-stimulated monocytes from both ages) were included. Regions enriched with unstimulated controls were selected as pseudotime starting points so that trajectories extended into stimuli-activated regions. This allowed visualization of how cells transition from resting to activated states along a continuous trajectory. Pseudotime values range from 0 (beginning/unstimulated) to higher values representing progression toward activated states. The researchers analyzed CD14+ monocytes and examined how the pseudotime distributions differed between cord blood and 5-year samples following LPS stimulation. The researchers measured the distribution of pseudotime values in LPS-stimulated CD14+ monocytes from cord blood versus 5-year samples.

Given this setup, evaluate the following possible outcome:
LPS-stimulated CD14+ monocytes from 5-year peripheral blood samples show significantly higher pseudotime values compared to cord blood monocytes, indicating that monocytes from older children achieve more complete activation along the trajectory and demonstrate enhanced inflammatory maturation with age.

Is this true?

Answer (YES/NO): NO